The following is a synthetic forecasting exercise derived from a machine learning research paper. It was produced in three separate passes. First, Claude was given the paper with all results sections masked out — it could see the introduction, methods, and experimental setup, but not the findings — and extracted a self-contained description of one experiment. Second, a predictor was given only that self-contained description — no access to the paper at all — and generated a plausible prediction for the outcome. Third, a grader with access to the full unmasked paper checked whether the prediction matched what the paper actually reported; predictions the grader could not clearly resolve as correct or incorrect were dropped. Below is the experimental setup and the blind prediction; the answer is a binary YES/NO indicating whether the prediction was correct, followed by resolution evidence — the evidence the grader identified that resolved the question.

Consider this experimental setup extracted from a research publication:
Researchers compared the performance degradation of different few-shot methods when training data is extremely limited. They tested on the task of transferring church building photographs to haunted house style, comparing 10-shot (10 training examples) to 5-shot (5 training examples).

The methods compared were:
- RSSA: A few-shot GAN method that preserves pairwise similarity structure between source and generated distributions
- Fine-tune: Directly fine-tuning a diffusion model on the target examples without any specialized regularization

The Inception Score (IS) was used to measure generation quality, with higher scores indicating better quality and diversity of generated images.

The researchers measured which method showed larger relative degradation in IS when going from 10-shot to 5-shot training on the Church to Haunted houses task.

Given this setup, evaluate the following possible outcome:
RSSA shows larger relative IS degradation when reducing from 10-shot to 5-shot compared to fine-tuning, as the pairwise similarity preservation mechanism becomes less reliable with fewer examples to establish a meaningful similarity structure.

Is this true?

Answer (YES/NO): NO